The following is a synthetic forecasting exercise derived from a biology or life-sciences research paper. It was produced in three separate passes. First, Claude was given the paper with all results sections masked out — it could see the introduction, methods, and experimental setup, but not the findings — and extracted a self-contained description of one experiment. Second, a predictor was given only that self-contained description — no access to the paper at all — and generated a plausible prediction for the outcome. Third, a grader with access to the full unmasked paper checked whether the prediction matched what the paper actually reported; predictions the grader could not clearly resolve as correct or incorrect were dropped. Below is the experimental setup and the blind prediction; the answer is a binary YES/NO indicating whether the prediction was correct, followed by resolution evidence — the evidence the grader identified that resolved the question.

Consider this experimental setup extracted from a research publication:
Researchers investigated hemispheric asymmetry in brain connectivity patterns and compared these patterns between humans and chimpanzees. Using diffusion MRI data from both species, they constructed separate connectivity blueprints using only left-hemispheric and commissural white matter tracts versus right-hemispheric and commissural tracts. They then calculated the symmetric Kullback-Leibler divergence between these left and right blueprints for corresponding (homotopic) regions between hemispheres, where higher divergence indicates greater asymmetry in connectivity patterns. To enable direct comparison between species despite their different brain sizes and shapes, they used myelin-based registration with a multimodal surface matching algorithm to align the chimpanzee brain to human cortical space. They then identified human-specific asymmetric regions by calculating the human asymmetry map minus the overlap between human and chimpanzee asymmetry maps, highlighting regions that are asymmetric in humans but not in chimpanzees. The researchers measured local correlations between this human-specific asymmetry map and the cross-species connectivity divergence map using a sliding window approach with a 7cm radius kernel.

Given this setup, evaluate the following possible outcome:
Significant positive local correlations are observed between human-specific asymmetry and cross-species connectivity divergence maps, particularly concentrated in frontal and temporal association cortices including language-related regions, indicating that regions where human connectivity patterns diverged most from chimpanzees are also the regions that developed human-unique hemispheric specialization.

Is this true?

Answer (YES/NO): YES